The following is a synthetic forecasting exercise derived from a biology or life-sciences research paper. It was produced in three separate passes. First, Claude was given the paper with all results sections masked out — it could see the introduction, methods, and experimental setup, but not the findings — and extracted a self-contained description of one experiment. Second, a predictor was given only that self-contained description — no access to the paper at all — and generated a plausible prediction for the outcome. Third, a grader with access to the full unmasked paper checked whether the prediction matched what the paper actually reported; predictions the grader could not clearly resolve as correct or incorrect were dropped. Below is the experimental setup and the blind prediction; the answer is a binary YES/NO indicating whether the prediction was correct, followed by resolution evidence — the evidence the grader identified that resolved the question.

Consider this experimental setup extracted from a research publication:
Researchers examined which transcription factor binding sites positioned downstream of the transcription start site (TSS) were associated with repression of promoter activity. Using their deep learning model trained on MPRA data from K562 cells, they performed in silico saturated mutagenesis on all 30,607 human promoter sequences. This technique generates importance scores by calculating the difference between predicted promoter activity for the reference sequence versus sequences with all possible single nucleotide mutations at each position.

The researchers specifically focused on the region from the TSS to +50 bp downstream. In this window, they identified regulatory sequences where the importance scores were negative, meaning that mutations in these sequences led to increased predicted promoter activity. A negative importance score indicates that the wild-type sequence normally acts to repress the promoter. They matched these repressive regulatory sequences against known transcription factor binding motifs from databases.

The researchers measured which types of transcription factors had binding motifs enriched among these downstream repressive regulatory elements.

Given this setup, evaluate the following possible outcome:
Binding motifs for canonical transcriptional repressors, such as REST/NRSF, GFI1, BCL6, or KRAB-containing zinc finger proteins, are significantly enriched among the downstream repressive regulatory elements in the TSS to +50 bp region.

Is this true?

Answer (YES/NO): NO